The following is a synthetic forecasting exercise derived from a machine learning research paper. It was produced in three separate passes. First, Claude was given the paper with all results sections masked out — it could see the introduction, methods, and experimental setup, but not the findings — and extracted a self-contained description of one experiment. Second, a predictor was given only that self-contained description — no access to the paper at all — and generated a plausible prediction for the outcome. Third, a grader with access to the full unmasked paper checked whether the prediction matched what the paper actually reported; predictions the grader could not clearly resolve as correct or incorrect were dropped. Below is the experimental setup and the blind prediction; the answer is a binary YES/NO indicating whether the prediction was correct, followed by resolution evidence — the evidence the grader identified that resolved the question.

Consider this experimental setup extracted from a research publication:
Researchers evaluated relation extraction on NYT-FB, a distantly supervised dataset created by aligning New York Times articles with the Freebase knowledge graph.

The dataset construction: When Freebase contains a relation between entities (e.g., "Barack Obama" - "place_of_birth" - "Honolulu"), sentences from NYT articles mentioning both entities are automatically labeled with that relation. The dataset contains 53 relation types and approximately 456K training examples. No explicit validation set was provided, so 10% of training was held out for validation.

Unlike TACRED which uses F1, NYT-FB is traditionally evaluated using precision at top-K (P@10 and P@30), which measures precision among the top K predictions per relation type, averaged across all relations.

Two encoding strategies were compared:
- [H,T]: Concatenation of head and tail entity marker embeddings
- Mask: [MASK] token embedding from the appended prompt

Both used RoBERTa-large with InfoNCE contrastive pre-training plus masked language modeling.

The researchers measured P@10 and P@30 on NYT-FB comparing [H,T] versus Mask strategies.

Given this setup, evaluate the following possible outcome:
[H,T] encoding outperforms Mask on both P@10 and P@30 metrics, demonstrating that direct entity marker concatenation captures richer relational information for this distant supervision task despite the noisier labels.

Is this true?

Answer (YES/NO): YES